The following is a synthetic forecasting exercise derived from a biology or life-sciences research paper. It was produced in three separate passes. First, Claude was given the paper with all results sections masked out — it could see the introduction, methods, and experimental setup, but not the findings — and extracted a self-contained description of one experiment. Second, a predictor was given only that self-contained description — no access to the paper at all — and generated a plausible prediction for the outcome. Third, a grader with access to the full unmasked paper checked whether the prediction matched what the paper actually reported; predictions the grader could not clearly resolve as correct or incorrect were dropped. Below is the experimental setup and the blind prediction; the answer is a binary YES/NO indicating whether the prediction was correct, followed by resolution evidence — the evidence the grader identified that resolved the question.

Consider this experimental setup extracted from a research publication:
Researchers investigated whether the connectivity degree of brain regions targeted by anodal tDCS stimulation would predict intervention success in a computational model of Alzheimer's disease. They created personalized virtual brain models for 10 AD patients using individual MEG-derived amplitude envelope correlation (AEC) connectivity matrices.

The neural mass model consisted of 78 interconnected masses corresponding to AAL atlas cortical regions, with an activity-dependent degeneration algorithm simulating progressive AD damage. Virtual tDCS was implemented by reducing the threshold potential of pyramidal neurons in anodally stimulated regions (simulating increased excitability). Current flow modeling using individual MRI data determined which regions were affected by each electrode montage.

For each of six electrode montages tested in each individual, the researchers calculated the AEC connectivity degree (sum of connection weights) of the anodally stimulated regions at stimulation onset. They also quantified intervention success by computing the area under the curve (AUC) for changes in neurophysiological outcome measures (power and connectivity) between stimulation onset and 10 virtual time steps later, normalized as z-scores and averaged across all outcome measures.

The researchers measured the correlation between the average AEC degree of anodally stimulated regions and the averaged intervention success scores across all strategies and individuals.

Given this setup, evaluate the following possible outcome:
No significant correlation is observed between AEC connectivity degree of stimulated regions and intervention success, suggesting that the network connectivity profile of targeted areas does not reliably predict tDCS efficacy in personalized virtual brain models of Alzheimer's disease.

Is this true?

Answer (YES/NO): NO